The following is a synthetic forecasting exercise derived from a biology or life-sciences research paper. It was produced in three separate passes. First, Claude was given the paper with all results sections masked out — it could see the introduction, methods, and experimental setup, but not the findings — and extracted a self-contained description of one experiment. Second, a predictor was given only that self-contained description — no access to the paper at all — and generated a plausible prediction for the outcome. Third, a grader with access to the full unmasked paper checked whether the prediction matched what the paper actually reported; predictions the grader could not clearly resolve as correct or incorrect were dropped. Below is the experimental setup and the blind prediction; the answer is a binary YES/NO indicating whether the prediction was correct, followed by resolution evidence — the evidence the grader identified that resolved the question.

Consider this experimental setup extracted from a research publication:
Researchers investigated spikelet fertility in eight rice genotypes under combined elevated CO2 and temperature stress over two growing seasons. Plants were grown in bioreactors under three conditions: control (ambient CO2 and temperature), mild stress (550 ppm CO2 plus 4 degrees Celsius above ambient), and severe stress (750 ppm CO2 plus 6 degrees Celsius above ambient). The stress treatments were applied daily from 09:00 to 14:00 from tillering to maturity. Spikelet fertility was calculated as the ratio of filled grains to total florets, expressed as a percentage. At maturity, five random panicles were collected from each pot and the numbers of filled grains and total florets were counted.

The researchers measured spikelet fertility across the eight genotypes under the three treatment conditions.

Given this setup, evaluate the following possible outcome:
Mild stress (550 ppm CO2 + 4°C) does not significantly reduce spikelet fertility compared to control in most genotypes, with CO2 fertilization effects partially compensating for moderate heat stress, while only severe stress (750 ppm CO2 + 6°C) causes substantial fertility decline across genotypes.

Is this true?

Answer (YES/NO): NO